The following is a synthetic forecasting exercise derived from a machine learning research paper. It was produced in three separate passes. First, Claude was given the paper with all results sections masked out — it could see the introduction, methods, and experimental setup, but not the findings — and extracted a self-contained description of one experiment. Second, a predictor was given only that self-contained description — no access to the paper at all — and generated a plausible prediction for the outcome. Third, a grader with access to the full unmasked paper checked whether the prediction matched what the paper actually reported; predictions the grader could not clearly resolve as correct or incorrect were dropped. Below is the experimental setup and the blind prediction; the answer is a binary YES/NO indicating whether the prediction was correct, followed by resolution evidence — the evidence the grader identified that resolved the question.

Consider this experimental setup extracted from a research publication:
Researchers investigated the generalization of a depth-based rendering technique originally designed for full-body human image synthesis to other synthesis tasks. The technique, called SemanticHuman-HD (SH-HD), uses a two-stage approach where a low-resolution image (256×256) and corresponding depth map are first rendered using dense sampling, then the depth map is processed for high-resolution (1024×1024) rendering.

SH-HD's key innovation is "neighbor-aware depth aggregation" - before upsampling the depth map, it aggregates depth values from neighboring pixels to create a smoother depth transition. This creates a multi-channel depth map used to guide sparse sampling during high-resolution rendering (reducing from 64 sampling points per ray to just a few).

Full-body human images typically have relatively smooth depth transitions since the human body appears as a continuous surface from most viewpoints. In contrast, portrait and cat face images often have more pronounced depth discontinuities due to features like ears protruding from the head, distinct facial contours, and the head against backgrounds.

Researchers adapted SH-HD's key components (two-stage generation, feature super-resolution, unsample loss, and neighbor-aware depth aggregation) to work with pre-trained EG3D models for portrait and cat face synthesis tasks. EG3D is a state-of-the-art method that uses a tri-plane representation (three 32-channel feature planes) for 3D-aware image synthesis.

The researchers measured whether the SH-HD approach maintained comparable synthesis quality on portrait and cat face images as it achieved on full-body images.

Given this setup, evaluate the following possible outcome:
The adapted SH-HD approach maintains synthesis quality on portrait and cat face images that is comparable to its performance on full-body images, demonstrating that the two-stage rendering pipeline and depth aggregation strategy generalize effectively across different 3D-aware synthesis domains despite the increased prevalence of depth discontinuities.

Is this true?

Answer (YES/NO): NO